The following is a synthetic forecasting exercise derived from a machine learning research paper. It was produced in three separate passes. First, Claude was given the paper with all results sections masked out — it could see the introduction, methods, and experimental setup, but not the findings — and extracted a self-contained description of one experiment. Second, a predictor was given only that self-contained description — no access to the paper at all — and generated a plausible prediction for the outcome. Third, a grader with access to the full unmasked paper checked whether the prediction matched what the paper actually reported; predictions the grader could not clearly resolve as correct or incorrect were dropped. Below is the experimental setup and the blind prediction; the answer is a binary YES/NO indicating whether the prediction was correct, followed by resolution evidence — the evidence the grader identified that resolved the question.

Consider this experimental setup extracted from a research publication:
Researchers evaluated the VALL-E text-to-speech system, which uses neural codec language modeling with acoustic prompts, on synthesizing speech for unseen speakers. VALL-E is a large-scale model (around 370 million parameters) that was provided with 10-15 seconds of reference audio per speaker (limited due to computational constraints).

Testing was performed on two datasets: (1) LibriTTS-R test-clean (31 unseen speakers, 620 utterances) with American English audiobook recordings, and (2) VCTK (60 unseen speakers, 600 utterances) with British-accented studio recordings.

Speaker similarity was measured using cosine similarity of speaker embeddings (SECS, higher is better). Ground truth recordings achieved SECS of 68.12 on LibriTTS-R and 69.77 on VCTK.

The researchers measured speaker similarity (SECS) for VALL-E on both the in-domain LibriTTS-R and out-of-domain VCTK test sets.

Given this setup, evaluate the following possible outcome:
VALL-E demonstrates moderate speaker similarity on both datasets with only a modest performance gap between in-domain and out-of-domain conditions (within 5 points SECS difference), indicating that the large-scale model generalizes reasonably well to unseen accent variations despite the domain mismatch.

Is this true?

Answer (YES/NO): NO